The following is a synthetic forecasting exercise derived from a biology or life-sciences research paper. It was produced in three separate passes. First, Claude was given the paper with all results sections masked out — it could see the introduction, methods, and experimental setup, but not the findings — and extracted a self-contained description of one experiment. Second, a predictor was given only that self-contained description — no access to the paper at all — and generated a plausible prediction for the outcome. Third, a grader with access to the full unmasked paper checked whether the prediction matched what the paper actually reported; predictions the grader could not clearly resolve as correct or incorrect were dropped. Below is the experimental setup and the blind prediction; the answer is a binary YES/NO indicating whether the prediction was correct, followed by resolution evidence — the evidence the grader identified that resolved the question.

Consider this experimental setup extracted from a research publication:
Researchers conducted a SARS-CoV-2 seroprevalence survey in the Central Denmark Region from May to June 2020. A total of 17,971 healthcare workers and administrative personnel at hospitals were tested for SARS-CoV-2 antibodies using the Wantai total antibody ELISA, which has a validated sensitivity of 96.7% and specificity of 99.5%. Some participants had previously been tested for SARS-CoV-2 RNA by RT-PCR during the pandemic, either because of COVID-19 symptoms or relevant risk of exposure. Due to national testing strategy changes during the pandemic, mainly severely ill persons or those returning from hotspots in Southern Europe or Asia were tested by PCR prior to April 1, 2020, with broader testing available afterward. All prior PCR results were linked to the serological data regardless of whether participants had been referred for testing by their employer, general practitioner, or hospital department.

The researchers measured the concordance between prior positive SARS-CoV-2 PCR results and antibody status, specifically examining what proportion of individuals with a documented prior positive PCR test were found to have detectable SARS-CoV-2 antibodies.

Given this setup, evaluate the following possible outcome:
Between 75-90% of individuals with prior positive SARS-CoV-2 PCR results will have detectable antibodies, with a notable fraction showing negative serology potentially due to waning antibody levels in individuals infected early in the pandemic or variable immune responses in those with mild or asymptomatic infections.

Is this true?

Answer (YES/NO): NO